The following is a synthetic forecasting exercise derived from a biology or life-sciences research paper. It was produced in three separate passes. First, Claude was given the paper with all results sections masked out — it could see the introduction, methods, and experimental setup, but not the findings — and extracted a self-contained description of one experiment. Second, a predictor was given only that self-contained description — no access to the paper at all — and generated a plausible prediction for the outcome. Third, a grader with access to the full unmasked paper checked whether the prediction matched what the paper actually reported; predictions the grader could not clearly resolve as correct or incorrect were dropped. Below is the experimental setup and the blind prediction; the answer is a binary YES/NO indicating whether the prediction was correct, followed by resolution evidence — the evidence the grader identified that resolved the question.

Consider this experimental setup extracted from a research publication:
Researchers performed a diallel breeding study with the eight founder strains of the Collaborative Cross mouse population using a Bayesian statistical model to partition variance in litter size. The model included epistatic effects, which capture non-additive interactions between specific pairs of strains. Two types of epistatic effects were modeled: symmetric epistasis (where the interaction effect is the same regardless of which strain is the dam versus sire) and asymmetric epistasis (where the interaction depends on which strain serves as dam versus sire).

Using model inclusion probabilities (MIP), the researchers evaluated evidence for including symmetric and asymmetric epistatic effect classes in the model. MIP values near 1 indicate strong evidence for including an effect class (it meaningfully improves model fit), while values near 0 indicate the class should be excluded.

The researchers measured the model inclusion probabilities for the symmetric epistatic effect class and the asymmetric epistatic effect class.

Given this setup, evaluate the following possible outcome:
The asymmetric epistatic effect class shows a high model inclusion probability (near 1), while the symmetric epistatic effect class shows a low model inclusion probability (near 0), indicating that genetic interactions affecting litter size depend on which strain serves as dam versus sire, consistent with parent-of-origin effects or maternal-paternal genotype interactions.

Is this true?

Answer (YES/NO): NO